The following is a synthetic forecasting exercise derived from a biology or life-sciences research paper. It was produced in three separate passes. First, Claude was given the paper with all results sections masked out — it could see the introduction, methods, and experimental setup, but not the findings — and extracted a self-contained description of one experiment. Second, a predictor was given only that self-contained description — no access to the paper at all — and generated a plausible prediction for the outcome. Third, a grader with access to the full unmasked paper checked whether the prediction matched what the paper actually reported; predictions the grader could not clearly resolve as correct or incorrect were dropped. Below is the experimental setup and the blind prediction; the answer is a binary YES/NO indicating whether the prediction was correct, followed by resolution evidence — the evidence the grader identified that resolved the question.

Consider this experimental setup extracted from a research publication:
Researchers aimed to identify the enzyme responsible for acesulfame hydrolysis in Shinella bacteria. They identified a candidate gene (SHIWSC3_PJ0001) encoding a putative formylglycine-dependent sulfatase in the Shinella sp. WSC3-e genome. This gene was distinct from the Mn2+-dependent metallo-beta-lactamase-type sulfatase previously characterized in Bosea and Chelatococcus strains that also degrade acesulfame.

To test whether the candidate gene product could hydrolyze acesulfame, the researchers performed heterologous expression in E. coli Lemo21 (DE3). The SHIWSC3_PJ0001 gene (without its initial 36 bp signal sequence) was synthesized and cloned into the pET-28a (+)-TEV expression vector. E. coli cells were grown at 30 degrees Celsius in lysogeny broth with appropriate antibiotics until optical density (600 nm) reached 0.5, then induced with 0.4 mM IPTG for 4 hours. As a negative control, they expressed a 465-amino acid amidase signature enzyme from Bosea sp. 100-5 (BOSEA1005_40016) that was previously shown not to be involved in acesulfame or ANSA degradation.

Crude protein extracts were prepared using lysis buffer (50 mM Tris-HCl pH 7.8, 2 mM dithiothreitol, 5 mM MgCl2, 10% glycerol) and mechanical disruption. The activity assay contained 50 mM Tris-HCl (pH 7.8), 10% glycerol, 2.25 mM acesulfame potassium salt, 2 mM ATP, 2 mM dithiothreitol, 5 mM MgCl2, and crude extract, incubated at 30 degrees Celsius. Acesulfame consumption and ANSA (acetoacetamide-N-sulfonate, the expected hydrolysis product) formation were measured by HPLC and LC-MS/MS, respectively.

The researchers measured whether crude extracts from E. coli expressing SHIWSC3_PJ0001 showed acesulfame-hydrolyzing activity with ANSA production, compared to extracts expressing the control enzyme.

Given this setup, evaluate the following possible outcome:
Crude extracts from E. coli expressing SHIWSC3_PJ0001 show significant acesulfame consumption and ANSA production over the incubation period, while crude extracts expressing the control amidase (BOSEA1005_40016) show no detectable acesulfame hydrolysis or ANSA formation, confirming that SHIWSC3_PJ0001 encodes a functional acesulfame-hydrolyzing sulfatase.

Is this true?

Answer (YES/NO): YES